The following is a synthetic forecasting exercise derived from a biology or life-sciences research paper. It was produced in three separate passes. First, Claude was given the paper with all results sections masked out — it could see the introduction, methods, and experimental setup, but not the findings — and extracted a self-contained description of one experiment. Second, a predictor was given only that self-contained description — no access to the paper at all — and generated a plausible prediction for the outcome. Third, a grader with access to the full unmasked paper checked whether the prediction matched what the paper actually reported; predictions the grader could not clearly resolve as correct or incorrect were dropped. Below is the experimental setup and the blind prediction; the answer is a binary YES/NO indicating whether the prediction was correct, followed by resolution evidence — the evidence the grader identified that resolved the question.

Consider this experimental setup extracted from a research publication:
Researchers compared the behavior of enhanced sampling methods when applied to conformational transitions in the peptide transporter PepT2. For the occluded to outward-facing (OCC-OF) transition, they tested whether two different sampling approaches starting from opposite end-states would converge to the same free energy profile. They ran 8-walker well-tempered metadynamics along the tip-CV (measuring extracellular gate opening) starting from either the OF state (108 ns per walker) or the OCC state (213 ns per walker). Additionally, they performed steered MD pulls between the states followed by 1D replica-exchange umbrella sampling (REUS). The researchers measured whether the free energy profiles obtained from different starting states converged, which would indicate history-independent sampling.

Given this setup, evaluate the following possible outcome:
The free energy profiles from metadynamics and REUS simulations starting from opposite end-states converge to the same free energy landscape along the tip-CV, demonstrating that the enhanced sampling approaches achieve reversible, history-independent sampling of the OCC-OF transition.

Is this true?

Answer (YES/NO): NO